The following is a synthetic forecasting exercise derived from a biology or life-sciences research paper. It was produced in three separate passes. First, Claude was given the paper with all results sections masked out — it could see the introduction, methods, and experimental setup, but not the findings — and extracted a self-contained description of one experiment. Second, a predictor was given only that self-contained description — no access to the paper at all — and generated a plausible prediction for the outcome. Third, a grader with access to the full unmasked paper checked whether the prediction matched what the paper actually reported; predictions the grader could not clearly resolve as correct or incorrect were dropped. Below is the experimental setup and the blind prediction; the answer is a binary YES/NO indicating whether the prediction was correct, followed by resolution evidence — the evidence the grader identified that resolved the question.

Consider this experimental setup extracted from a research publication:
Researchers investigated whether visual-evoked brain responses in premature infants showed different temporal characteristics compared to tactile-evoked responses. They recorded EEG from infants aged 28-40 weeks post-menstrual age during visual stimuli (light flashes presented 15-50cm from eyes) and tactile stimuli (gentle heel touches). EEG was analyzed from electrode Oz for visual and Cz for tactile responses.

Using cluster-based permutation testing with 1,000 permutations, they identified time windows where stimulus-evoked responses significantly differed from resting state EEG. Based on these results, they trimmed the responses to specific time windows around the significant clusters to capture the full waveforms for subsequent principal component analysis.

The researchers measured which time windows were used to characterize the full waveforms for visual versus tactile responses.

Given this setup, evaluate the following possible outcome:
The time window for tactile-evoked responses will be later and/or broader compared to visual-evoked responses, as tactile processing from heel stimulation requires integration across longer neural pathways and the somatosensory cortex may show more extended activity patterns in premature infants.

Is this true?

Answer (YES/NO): NO